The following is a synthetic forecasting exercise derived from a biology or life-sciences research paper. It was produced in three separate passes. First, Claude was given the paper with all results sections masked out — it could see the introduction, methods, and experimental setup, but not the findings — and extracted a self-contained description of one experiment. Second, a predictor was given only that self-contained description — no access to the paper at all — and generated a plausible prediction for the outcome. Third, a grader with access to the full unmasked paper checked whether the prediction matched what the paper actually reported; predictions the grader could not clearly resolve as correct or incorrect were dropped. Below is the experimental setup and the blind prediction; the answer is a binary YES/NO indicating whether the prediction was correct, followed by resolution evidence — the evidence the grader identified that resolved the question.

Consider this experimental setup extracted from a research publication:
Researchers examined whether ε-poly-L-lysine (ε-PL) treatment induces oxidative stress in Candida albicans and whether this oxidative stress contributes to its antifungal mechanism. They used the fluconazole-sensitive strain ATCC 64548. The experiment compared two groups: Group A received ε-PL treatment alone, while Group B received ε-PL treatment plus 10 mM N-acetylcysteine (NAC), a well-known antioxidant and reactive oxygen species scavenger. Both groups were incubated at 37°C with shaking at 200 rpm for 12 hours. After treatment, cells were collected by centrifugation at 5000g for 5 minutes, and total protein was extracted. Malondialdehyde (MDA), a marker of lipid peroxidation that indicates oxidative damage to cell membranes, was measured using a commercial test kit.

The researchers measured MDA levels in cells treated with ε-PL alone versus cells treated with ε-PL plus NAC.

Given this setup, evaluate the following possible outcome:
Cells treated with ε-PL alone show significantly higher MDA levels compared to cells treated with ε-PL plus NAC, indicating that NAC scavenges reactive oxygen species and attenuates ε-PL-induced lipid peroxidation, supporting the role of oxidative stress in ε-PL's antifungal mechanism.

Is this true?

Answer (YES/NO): YES